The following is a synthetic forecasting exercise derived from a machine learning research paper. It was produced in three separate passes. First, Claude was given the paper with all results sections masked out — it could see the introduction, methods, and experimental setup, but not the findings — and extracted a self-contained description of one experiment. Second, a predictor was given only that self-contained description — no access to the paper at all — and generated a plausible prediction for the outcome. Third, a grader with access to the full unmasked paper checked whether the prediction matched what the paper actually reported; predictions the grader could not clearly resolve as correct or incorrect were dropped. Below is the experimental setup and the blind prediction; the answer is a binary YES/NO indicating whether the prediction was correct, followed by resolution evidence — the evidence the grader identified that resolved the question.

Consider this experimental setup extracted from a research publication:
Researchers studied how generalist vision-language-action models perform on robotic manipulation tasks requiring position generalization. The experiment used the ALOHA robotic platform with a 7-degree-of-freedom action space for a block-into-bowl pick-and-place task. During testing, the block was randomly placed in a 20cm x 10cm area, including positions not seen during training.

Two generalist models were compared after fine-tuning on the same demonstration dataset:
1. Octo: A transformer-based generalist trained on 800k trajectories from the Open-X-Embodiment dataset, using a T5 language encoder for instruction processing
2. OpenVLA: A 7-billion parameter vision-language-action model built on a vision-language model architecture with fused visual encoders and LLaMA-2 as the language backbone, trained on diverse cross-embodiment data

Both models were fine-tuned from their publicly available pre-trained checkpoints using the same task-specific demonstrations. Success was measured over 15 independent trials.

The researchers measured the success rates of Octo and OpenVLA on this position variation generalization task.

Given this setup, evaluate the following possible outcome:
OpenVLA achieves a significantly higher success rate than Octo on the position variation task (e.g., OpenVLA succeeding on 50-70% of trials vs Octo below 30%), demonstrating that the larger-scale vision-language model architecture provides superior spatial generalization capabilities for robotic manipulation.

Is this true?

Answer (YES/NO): NO